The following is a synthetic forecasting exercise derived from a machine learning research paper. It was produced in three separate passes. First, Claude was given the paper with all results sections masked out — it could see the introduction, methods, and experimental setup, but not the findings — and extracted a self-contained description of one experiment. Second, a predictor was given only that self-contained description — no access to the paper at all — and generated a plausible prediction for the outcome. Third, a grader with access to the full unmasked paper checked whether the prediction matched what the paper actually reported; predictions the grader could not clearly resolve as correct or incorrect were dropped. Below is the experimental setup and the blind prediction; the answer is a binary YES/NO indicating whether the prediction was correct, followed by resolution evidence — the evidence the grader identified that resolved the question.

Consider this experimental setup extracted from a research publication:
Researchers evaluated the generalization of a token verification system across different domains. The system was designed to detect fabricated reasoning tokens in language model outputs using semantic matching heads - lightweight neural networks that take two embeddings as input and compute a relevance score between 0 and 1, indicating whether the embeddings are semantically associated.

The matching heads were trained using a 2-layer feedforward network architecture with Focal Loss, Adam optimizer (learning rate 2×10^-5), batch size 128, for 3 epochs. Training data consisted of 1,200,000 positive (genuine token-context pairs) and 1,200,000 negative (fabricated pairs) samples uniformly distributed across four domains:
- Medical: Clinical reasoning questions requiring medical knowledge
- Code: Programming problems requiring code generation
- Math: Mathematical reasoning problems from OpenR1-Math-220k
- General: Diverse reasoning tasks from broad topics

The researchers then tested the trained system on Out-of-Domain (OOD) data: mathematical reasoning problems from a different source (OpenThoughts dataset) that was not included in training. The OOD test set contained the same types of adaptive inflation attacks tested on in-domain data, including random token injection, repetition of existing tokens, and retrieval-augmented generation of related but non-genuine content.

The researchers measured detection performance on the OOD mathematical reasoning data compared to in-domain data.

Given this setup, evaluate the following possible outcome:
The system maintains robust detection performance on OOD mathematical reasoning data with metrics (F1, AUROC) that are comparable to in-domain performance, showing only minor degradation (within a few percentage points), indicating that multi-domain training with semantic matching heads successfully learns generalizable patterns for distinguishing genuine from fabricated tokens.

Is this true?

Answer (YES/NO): YES